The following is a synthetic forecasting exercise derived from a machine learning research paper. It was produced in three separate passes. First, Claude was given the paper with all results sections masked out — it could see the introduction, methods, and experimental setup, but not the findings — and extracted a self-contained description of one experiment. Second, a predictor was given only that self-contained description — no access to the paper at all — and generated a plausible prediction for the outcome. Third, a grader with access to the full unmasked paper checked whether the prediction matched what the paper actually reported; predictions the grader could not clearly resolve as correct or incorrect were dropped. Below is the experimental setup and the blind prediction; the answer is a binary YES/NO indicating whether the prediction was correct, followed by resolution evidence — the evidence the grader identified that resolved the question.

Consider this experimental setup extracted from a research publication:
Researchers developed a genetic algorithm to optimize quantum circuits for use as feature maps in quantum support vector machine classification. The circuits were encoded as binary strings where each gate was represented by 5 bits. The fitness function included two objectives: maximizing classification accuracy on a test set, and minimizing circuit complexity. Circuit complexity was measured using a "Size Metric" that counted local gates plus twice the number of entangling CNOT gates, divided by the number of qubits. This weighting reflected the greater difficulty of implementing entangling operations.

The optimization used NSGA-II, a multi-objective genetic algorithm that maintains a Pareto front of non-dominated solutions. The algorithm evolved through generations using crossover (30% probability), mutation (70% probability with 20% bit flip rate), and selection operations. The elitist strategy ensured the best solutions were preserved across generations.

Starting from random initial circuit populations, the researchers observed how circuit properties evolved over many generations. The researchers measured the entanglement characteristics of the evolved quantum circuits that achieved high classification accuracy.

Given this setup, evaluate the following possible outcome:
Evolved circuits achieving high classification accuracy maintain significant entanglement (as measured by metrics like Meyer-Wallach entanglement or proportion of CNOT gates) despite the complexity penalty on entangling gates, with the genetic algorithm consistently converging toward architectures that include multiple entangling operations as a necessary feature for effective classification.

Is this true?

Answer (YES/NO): NO